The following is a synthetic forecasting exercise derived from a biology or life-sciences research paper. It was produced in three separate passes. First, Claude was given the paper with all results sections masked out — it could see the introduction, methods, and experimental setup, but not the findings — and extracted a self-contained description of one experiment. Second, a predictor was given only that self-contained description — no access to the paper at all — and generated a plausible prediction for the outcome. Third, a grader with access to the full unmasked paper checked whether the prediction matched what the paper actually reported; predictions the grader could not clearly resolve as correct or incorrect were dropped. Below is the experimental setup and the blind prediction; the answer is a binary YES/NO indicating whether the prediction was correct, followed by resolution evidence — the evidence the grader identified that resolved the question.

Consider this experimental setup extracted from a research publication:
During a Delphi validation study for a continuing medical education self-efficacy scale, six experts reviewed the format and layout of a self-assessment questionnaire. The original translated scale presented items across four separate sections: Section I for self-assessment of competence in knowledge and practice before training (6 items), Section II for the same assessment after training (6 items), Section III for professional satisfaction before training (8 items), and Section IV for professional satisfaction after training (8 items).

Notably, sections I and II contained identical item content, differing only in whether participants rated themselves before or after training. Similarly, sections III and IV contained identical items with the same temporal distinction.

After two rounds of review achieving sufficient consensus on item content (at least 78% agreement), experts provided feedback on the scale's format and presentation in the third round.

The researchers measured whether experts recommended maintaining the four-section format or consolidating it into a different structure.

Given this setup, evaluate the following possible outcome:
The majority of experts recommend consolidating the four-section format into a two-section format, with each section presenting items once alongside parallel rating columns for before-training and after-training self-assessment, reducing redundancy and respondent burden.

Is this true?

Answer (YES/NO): YES